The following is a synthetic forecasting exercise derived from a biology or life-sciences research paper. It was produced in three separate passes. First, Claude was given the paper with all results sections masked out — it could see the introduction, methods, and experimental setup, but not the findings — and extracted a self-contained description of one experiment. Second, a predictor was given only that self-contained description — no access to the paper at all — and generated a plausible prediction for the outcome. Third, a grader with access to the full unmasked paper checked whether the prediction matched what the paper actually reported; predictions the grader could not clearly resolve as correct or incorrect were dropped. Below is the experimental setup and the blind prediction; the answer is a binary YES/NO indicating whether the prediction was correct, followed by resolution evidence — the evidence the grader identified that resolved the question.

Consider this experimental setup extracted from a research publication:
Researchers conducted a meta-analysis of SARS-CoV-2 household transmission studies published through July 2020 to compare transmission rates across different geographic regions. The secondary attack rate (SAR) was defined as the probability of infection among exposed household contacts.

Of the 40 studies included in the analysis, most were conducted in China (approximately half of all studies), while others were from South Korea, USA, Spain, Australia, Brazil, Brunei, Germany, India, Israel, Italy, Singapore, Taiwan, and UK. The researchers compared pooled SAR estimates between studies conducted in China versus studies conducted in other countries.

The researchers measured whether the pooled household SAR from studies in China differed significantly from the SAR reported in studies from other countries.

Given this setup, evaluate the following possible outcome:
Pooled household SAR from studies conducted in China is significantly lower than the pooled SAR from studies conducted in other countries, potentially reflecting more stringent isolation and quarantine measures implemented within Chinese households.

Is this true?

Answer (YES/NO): NO